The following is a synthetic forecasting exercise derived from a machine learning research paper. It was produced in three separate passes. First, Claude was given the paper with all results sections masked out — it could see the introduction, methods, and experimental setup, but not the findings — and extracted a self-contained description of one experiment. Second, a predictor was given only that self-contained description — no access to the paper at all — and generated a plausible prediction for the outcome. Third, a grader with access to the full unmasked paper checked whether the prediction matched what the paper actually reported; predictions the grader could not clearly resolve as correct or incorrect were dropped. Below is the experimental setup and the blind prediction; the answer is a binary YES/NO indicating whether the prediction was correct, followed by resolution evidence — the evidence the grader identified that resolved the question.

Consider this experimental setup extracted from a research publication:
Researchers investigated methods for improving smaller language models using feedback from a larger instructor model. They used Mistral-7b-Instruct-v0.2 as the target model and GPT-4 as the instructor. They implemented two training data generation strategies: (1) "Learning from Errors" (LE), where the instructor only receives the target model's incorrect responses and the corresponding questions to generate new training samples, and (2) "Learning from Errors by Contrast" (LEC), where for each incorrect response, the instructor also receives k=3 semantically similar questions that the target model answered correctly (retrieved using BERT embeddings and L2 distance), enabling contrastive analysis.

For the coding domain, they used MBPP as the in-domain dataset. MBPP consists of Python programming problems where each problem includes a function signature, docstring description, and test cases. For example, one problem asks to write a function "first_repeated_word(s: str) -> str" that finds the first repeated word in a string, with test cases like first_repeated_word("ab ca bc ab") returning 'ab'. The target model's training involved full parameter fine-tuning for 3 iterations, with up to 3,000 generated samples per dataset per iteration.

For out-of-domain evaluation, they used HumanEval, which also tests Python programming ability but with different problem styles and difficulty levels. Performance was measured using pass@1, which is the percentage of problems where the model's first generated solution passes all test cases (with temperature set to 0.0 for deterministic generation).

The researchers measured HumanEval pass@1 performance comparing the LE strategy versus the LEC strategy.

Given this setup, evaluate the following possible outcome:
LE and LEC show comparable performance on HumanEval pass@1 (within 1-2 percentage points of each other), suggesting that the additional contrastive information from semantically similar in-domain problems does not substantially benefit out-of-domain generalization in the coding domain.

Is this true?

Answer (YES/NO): NO